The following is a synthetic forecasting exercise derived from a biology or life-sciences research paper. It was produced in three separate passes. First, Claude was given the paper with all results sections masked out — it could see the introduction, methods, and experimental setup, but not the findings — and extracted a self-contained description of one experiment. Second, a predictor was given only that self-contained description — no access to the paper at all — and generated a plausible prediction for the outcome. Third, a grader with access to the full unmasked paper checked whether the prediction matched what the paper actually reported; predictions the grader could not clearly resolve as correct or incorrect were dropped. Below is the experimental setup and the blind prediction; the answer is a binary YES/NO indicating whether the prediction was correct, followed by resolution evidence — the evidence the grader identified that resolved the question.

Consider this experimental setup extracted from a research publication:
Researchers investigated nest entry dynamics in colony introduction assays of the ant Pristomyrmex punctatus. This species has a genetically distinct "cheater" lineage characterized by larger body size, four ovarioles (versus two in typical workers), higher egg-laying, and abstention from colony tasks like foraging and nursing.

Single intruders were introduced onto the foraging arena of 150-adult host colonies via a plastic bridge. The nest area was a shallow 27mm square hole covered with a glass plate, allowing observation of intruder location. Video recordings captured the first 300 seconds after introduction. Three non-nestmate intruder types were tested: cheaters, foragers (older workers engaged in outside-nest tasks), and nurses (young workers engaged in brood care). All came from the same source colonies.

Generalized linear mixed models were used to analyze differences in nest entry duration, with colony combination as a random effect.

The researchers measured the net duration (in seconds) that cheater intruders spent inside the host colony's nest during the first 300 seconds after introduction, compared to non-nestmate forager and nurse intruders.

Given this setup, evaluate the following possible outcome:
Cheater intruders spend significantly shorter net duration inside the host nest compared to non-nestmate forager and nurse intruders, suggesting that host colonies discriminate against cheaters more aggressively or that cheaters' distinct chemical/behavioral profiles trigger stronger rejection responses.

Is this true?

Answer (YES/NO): NO